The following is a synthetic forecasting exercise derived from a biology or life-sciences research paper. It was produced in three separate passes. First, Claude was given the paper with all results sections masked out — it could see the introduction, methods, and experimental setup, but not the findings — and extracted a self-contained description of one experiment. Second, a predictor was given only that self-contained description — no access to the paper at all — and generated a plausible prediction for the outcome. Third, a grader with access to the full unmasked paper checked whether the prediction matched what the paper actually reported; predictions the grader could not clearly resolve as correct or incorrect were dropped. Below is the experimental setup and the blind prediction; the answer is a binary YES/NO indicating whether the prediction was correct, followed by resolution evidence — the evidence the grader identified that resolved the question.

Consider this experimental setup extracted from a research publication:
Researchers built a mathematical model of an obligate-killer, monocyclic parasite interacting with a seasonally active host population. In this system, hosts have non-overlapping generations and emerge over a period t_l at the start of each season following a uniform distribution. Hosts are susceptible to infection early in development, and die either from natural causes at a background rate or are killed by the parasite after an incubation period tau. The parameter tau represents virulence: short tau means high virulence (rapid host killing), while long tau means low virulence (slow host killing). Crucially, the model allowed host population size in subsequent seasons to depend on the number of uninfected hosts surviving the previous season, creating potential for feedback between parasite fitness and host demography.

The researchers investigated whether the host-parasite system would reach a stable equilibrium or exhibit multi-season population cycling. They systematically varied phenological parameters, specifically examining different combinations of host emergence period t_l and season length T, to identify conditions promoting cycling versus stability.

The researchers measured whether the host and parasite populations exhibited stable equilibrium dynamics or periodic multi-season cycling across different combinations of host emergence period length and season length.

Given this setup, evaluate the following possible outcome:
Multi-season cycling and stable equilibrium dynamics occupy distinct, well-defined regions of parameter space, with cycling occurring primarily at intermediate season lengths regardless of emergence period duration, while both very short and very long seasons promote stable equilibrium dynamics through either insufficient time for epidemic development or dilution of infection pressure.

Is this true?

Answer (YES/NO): NO